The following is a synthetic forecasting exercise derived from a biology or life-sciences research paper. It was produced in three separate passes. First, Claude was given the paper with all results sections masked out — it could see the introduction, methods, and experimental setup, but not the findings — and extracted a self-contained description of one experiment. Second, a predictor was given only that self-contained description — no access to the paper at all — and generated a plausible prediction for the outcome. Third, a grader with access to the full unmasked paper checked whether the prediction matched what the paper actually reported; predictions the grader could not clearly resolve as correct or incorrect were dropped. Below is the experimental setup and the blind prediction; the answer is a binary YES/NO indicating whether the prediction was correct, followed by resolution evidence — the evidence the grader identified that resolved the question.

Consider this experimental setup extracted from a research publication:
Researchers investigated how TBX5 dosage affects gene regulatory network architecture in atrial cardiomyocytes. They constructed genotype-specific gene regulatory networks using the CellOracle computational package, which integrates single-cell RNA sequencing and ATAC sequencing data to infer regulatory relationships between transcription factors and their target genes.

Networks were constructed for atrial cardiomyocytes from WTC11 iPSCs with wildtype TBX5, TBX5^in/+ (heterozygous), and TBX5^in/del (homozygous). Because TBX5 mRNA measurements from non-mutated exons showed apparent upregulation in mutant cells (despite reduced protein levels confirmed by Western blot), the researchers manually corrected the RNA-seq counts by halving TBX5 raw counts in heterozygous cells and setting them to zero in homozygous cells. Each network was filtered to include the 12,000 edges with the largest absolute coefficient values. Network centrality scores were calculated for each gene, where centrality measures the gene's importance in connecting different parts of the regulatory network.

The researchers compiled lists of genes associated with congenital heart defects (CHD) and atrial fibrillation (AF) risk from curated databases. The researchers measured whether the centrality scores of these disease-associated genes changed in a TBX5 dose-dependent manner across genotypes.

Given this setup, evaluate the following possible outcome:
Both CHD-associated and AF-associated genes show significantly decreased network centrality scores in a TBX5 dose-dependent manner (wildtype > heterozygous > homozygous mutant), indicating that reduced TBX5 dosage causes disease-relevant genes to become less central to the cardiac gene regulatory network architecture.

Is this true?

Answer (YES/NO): NO